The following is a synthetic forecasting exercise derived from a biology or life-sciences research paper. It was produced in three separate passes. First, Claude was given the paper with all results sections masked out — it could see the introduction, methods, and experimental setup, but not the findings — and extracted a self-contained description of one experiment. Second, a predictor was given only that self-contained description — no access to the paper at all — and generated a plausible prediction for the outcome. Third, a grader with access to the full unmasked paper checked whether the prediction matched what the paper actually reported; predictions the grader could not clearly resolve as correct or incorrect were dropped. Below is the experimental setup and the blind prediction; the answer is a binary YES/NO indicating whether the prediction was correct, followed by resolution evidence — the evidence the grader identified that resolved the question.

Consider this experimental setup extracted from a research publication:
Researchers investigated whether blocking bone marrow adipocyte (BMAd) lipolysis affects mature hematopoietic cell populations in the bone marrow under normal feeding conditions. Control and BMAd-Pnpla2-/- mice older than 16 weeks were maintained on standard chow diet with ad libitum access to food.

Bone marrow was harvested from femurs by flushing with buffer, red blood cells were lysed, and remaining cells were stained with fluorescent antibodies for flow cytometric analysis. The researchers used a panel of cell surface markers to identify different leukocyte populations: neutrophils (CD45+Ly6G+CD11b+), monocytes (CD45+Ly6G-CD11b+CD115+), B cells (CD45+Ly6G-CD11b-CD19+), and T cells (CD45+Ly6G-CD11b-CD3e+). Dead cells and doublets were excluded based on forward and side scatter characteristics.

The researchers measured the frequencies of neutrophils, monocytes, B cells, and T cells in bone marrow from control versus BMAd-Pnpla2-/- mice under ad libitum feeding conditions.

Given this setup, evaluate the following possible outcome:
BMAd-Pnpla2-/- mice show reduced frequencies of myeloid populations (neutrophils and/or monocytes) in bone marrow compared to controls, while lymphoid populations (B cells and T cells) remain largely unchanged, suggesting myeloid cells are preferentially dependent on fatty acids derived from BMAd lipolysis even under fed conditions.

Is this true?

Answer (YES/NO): NO